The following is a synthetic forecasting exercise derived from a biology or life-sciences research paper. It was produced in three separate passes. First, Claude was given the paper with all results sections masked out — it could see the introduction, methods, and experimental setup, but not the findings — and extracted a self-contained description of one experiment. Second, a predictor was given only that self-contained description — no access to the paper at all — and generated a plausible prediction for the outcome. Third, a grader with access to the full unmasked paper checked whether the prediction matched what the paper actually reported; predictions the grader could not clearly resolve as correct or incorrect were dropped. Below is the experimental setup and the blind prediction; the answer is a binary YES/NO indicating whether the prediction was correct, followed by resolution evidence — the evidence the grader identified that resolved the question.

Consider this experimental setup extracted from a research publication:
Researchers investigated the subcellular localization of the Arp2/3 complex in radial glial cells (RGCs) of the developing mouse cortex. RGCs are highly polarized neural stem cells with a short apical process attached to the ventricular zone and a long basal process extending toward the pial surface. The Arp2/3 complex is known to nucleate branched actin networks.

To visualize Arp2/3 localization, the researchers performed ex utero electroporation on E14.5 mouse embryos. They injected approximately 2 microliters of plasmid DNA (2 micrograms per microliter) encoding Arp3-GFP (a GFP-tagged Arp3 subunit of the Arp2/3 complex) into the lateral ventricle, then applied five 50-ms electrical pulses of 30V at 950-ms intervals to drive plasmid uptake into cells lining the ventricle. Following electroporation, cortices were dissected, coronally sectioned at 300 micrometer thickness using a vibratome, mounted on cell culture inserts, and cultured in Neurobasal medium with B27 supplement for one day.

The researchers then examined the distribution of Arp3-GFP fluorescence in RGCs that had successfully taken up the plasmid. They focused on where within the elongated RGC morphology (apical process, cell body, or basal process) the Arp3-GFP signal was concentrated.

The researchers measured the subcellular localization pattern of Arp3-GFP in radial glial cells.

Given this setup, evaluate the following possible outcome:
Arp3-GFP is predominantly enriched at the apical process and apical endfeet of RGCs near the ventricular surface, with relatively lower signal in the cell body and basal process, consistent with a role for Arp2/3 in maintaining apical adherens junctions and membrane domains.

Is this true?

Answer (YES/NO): NO